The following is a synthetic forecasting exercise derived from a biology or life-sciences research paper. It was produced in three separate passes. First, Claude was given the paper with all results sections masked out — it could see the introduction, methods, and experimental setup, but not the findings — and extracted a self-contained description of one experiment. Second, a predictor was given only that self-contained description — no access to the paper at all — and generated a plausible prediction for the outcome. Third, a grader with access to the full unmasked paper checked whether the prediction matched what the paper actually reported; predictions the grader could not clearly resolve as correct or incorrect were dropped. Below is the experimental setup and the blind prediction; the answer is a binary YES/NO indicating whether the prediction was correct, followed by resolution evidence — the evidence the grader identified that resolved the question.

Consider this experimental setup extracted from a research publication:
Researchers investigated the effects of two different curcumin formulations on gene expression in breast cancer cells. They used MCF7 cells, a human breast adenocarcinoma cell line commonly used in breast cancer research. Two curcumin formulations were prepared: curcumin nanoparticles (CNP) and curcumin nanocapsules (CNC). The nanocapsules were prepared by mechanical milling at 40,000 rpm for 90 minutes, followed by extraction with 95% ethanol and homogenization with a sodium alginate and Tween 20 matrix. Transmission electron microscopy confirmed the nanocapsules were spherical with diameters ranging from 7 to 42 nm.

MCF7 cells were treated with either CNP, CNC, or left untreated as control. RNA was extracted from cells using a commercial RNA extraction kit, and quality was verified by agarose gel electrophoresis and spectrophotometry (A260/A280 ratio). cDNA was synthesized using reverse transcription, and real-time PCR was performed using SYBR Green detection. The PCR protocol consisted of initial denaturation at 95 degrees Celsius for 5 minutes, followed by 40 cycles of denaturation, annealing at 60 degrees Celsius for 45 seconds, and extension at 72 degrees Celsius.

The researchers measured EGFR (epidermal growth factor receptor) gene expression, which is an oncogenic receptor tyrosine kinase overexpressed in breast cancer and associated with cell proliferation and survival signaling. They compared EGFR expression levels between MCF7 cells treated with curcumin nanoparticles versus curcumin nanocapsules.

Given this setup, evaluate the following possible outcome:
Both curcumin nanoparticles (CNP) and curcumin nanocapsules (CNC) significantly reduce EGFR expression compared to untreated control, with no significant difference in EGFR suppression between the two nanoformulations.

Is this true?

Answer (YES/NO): NO